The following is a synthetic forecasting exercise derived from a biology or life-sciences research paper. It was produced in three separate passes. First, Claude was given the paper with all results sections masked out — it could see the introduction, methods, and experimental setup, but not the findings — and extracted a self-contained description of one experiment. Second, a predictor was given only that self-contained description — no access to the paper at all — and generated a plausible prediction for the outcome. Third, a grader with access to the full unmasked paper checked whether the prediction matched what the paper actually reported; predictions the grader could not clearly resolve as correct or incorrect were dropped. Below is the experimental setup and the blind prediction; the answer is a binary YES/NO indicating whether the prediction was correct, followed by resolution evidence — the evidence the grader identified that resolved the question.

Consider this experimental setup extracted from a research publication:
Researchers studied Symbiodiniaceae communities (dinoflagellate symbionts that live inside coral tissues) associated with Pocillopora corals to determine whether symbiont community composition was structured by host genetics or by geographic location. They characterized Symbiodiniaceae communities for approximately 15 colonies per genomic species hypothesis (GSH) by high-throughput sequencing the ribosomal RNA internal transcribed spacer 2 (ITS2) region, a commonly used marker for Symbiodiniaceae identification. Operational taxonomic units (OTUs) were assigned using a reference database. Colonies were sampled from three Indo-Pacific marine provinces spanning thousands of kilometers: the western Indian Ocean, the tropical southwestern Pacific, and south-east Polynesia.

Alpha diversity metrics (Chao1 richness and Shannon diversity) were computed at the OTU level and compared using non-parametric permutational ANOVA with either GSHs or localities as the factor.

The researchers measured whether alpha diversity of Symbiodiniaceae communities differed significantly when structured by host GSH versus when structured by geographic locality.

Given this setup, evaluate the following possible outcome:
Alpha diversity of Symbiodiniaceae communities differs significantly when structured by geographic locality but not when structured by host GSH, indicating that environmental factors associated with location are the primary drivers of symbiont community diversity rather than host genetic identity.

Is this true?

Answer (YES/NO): NO